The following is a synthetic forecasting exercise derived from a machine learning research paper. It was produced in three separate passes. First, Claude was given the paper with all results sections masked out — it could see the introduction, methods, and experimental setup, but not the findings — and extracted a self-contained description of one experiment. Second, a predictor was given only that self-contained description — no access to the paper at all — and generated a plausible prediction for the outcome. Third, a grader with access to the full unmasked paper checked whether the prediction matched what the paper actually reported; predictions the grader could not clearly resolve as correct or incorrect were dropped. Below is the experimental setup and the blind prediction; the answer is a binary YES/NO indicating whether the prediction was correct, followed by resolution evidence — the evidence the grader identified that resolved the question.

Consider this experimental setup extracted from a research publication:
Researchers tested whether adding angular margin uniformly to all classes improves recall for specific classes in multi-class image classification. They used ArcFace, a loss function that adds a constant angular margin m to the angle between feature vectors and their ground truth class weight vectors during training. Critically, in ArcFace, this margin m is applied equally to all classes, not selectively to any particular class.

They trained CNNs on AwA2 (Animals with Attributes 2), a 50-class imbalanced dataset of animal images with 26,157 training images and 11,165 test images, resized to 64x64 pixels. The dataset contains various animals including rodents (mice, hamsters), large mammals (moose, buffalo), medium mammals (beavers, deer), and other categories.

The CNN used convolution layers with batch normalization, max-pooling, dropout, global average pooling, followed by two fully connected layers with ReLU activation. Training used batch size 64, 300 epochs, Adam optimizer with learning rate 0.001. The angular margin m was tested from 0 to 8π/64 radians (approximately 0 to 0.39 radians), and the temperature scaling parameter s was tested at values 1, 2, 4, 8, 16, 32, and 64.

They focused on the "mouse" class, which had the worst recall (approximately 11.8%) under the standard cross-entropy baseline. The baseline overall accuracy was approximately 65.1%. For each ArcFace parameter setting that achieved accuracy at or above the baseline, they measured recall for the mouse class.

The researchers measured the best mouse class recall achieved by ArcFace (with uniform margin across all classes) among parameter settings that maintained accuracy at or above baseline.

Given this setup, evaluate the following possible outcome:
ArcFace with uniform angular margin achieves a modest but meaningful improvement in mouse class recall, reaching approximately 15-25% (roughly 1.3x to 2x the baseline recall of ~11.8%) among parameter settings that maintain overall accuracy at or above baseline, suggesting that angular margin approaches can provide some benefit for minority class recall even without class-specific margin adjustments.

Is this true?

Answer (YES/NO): NO